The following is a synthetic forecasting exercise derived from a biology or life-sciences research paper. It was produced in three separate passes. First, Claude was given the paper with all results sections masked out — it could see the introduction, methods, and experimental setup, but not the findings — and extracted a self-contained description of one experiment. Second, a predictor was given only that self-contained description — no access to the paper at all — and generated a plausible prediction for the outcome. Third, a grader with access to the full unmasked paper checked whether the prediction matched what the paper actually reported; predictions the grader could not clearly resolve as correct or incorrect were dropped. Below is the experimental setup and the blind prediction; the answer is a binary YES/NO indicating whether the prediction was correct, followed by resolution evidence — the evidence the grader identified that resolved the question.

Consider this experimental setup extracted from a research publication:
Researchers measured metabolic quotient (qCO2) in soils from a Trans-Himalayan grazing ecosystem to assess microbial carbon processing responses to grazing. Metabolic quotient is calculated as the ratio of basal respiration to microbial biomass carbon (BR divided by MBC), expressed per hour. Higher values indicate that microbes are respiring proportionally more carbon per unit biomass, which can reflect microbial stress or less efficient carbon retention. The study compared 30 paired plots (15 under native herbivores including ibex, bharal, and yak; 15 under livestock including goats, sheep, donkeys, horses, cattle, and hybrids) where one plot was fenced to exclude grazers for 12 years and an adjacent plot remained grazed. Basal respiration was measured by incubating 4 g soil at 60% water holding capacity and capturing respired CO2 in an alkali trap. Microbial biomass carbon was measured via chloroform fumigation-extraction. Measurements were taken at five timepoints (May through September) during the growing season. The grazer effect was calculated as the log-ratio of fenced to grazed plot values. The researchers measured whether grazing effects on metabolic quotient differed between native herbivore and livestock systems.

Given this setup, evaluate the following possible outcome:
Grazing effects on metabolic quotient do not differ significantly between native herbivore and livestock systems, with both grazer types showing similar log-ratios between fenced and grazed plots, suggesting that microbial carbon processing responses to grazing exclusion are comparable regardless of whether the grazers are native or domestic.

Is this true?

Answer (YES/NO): YES